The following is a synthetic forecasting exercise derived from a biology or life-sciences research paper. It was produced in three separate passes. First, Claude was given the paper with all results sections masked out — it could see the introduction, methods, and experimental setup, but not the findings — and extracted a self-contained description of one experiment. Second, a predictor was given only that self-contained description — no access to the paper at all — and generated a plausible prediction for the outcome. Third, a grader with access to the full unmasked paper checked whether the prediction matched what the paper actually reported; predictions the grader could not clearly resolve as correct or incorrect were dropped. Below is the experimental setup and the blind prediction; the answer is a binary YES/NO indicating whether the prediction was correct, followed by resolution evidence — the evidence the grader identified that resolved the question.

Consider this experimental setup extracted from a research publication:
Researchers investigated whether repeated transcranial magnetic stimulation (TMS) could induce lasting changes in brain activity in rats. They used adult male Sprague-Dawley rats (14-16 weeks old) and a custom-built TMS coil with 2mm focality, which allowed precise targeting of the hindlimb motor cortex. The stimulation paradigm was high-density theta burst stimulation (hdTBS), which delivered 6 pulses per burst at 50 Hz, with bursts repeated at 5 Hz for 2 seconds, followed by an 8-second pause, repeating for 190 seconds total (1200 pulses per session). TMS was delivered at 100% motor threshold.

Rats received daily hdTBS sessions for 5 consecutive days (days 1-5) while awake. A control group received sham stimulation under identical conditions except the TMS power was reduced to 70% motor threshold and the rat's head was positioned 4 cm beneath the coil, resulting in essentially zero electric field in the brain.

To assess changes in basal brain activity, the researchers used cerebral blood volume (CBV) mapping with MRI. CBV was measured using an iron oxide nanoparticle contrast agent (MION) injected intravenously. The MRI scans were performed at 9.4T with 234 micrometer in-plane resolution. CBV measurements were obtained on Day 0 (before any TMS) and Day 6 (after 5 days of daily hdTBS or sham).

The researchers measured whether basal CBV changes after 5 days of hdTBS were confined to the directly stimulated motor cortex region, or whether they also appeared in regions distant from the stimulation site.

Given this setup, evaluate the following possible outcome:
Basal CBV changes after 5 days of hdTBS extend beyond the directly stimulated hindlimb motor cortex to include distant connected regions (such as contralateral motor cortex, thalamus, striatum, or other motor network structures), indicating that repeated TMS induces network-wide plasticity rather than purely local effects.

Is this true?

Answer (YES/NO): YES